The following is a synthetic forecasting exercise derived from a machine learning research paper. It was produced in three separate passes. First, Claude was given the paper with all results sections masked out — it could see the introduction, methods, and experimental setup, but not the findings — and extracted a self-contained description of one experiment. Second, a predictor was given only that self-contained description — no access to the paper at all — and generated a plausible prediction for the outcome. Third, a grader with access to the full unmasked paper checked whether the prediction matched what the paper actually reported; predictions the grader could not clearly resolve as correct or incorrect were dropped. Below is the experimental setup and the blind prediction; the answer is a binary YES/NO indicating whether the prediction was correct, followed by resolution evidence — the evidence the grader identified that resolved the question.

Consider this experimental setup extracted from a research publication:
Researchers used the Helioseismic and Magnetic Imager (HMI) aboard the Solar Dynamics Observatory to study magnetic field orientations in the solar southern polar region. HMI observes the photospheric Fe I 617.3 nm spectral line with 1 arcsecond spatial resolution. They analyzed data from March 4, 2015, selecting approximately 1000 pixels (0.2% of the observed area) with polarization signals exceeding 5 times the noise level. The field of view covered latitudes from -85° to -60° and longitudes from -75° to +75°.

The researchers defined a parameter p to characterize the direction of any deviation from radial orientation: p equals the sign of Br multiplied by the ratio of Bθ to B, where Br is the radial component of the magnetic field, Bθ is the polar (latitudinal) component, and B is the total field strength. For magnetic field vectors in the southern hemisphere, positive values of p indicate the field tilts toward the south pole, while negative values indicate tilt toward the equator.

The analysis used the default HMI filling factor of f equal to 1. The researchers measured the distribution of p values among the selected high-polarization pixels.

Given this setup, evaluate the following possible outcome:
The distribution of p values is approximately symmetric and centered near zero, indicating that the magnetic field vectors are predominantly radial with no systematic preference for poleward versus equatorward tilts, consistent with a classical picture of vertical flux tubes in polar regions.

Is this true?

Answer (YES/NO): NO